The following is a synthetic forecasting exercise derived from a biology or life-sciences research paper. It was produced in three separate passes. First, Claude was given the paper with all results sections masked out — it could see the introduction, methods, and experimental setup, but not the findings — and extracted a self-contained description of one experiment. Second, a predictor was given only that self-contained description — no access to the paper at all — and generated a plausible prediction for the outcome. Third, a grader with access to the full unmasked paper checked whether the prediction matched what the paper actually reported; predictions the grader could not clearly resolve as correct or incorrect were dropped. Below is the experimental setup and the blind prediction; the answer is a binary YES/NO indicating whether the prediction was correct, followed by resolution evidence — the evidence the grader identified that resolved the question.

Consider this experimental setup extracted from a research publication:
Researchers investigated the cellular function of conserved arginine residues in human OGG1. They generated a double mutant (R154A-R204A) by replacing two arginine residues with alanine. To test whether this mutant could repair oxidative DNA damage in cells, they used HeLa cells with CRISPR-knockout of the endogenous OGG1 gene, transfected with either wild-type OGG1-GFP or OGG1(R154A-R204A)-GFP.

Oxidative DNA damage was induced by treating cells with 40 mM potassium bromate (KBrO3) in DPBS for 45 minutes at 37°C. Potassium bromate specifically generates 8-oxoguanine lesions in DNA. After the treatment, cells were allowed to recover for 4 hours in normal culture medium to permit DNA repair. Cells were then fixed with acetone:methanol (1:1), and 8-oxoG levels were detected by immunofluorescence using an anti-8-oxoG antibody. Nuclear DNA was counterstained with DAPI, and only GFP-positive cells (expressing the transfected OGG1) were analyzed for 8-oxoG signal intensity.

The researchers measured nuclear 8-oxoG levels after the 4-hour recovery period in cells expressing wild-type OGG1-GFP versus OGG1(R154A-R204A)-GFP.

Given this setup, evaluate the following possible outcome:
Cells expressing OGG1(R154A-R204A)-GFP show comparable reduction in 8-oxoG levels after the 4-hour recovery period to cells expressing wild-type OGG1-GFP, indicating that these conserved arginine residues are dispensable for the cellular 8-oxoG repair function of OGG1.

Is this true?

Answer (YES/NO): NO